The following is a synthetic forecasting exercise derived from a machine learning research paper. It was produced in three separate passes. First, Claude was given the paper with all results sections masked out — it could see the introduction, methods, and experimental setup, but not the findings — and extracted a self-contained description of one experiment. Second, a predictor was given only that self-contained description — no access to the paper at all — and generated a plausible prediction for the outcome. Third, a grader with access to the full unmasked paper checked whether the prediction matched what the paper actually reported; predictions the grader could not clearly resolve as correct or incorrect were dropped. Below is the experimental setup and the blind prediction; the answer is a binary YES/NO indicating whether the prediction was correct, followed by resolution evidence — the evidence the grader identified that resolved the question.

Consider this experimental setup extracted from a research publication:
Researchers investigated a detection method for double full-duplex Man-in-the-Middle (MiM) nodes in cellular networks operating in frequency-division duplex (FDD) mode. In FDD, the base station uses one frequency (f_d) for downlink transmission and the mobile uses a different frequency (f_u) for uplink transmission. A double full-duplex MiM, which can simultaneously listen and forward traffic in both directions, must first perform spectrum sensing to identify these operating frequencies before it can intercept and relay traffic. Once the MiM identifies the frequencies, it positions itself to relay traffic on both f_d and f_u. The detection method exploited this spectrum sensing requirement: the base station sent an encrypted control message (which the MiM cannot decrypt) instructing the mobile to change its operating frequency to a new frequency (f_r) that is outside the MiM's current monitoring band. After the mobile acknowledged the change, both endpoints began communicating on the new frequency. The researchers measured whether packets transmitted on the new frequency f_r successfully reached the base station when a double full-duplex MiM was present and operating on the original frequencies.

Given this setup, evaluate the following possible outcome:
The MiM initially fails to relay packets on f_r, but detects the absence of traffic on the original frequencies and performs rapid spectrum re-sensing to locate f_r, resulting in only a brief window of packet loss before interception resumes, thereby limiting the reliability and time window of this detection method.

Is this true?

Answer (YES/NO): NO